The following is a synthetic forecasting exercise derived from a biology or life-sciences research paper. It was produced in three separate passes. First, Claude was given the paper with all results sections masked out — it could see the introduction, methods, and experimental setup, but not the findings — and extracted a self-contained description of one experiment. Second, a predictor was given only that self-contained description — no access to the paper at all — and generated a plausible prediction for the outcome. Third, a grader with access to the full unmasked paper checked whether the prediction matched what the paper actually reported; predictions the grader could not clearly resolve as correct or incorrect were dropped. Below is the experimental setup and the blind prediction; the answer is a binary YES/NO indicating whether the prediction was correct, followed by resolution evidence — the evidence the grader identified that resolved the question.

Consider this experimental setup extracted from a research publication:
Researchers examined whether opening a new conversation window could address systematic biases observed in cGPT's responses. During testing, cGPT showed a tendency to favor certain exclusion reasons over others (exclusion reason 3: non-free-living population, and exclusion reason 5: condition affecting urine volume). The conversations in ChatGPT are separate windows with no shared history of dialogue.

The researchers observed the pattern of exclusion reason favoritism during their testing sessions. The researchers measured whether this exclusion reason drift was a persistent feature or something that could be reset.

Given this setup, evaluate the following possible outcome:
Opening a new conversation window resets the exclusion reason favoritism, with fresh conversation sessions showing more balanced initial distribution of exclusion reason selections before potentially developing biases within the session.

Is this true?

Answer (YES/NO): YES